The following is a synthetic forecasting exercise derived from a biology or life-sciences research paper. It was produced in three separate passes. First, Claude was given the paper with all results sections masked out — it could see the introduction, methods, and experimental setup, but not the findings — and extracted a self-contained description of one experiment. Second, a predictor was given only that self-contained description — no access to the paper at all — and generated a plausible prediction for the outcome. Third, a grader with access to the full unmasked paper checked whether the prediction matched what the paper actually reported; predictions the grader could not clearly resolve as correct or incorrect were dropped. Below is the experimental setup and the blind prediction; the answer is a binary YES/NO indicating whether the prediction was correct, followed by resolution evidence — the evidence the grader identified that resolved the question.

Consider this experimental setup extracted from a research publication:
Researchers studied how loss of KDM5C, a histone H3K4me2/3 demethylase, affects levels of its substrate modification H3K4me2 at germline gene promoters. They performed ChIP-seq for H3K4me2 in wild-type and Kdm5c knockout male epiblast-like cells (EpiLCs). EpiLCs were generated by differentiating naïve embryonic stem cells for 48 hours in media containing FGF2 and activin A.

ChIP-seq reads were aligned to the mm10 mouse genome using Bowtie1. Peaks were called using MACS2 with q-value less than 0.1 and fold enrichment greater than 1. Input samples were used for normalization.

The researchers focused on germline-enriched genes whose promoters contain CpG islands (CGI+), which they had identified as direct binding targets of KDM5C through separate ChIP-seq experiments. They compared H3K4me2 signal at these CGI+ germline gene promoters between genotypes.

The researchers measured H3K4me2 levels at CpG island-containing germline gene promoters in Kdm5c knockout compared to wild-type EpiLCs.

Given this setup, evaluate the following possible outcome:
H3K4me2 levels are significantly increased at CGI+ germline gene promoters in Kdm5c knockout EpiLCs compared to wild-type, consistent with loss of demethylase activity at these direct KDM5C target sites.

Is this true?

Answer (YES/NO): YES